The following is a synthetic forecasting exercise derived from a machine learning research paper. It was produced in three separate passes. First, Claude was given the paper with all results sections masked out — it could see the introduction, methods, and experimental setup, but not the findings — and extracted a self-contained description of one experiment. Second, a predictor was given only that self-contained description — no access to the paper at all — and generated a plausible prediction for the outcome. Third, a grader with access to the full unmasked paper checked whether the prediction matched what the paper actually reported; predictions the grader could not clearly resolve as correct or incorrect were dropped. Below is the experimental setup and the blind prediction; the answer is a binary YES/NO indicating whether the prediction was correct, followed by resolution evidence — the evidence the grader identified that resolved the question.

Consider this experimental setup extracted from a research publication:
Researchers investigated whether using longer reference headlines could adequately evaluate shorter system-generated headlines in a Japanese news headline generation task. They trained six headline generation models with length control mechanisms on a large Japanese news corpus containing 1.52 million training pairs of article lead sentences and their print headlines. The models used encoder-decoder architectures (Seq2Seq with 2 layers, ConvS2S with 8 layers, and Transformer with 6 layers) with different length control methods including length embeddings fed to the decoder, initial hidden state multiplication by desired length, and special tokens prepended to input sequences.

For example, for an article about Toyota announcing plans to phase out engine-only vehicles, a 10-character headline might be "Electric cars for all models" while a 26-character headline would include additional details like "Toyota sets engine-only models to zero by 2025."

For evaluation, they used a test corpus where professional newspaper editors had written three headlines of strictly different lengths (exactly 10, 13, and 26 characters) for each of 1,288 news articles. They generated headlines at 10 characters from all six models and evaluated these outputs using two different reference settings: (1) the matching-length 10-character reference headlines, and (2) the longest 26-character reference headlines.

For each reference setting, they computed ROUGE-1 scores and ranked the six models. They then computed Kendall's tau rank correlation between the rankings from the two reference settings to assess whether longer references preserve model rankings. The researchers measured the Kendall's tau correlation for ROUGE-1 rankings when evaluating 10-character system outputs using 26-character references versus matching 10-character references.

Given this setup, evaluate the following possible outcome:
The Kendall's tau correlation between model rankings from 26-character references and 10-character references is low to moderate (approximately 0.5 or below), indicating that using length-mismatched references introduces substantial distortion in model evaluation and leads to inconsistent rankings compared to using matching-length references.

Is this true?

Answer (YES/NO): NO